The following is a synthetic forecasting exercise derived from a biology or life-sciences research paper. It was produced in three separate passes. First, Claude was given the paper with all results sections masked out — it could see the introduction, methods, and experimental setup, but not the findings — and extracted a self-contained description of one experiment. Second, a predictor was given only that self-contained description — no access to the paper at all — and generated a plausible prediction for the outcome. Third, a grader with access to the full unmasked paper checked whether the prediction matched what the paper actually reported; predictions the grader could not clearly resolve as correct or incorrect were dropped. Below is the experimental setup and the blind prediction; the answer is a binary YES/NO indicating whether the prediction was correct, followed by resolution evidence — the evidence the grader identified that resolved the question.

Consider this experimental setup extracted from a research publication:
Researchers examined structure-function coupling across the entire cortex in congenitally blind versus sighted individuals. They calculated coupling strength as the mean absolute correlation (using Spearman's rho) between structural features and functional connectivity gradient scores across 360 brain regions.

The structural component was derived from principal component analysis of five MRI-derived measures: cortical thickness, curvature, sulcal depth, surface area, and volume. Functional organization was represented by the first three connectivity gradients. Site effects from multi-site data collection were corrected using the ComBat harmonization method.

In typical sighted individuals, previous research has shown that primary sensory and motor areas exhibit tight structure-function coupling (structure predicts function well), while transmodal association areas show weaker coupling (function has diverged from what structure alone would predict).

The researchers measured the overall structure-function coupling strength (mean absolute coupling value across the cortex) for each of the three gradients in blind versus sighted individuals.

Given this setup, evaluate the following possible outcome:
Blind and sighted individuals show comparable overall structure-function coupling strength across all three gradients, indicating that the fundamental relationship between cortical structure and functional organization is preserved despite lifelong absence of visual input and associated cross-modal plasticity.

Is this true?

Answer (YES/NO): NO